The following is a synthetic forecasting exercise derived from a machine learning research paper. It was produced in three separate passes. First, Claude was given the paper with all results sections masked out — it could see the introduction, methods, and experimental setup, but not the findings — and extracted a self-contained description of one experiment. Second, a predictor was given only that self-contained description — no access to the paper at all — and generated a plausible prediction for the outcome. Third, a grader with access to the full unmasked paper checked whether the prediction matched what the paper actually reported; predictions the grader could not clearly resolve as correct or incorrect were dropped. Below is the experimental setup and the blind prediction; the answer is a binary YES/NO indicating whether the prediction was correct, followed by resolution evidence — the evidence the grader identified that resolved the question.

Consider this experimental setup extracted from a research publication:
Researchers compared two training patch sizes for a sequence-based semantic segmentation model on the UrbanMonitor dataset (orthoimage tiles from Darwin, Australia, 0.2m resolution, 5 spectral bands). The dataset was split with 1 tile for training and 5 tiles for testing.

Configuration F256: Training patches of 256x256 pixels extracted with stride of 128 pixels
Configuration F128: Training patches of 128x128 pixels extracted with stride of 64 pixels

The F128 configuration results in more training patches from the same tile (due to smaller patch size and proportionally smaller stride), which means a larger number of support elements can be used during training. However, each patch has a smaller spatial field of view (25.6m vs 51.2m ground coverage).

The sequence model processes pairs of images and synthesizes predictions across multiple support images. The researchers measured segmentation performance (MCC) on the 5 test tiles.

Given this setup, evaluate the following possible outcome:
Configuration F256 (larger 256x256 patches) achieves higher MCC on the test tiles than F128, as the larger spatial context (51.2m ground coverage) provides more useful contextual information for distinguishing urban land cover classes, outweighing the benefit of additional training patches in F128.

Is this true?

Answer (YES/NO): NO